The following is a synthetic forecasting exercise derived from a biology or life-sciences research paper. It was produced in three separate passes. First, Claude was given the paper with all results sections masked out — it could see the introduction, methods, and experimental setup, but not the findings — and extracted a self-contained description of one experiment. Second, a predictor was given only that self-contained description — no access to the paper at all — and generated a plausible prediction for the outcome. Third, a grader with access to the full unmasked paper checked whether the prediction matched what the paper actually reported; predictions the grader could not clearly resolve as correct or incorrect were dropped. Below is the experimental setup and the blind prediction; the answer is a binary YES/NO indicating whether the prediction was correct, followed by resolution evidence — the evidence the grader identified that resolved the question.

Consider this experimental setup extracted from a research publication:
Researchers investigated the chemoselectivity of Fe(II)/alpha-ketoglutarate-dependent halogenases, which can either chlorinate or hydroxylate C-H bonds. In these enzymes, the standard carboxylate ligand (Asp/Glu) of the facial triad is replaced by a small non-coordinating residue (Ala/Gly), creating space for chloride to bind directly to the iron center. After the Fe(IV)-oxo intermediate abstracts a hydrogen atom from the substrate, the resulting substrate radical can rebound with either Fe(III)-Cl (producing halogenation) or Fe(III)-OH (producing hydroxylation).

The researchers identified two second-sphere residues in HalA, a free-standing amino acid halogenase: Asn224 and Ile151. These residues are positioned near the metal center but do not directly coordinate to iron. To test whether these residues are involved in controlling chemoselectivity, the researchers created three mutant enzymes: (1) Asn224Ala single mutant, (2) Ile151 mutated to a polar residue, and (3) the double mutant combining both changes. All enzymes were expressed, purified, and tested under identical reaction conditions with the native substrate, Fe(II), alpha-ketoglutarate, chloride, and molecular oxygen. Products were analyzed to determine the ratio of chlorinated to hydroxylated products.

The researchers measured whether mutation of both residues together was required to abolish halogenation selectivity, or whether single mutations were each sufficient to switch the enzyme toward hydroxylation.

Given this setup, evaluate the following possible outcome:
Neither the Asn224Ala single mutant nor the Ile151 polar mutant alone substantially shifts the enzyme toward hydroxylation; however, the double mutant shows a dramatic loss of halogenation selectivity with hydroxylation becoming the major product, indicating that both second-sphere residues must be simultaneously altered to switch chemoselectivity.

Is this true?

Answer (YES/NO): NO